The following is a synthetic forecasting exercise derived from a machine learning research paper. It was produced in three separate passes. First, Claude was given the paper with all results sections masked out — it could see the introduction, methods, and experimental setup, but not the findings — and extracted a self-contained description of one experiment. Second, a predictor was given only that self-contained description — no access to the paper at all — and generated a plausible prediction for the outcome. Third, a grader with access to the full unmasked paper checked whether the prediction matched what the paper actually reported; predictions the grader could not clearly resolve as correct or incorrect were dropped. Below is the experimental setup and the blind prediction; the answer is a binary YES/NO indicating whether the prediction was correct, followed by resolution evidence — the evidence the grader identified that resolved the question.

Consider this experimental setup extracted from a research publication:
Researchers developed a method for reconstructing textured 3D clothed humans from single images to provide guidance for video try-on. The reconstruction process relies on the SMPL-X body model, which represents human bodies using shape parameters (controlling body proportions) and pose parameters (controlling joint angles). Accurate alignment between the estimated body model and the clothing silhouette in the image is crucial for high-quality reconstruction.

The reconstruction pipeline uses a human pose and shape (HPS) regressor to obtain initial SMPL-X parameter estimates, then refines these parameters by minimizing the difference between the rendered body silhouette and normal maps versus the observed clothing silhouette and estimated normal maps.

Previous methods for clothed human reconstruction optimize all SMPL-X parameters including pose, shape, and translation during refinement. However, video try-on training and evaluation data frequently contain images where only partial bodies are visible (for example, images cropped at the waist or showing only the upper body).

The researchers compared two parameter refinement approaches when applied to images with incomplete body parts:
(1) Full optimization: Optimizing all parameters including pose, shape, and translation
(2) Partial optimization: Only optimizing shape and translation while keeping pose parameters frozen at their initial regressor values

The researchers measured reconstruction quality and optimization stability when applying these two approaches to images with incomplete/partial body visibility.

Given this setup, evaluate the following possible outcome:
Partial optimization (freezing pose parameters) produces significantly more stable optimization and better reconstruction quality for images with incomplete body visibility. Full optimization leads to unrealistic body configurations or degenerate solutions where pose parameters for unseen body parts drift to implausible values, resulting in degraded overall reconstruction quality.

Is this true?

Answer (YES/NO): YES